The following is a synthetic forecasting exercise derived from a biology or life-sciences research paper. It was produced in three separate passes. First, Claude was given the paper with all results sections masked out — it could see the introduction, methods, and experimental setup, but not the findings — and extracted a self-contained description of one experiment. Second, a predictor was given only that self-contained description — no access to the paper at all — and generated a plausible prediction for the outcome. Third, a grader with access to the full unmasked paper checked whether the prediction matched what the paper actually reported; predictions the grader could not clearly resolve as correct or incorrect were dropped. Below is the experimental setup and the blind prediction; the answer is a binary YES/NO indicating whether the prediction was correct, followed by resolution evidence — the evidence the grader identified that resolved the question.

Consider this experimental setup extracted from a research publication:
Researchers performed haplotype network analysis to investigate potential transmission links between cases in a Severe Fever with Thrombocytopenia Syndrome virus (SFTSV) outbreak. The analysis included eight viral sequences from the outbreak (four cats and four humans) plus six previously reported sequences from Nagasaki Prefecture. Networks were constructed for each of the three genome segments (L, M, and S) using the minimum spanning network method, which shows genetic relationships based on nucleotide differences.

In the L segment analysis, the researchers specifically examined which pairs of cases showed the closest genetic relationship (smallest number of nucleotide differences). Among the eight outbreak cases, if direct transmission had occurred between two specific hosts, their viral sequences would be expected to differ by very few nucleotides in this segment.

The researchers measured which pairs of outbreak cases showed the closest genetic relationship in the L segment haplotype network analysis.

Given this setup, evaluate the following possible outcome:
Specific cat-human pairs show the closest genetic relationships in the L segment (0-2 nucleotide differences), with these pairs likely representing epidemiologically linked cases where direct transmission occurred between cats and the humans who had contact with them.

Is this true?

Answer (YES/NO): NO